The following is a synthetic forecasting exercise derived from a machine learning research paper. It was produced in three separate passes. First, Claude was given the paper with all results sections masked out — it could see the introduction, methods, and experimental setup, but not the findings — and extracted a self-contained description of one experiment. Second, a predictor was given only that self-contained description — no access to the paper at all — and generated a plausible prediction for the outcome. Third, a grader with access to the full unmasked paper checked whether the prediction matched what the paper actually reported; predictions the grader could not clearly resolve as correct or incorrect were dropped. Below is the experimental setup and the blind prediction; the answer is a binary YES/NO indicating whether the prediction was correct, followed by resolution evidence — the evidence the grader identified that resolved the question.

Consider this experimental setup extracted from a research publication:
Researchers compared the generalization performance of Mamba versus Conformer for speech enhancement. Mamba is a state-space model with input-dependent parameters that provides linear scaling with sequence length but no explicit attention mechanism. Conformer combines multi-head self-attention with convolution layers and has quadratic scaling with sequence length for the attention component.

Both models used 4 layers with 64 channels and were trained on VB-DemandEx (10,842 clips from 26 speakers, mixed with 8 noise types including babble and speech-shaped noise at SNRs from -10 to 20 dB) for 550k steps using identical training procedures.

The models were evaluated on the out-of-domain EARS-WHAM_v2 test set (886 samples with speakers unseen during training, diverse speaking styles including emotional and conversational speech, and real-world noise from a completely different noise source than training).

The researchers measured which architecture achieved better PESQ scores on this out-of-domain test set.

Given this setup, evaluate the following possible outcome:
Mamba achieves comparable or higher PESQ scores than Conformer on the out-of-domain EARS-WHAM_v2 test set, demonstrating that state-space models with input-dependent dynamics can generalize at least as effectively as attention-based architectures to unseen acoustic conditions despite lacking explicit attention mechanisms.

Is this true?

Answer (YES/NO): NO